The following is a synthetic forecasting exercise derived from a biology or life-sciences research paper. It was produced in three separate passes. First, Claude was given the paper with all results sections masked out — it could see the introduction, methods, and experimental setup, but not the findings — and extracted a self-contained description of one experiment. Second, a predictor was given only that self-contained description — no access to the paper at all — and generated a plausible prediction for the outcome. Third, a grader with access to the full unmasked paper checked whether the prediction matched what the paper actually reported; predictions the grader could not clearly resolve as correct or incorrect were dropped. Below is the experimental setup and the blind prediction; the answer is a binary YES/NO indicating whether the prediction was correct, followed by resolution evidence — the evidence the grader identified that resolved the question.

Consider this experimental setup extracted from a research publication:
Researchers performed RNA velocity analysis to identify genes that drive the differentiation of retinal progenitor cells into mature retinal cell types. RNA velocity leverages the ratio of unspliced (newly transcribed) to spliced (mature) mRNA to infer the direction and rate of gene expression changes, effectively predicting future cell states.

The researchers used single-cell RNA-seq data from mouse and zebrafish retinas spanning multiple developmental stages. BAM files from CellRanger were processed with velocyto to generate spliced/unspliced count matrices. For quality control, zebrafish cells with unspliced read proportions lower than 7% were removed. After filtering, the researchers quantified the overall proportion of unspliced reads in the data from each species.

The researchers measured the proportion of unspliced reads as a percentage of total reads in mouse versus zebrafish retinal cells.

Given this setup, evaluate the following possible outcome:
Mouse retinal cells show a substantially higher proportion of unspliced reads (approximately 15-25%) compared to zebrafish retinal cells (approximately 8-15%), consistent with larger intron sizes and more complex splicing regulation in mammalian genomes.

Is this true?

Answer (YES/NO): NO